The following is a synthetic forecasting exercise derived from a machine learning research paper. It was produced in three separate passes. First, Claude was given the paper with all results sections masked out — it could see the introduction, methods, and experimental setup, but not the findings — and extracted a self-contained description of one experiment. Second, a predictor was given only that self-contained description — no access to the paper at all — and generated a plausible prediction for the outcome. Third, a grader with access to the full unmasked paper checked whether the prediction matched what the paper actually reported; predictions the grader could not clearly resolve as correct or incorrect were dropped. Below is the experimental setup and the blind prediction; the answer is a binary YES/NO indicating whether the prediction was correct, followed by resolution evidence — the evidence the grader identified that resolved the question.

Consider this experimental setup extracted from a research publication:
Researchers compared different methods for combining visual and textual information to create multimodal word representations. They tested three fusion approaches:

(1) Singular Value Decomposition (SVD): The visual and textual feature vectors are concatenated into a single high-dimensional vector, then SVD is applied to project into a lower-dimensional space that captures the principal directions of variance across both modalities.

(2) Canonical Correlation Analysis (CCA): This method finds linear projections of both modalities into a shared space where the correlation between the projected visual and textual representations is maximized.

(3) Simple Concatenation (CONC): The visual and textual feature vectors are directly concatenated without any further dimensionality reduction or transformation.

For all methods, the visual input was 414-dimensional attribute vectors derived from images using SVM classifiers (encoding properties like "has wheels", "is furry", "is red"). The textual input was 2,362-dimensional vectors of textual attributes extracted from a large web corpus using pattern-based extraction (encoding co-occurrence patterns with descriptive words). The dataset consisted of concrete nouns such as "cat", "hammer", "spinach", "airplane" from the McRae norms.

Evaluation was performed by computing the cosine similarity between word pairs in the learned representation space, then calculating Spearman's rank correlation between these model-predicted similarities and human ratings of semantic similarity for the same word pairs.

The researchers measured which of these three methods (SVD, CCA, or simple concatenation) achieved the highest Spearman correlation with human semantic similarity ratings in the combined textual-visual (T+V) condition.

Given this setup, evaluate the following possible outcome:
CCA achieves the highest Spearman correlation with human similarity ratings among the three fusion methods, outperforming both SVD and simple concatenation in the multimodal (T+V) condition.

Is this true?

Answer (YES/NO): NO